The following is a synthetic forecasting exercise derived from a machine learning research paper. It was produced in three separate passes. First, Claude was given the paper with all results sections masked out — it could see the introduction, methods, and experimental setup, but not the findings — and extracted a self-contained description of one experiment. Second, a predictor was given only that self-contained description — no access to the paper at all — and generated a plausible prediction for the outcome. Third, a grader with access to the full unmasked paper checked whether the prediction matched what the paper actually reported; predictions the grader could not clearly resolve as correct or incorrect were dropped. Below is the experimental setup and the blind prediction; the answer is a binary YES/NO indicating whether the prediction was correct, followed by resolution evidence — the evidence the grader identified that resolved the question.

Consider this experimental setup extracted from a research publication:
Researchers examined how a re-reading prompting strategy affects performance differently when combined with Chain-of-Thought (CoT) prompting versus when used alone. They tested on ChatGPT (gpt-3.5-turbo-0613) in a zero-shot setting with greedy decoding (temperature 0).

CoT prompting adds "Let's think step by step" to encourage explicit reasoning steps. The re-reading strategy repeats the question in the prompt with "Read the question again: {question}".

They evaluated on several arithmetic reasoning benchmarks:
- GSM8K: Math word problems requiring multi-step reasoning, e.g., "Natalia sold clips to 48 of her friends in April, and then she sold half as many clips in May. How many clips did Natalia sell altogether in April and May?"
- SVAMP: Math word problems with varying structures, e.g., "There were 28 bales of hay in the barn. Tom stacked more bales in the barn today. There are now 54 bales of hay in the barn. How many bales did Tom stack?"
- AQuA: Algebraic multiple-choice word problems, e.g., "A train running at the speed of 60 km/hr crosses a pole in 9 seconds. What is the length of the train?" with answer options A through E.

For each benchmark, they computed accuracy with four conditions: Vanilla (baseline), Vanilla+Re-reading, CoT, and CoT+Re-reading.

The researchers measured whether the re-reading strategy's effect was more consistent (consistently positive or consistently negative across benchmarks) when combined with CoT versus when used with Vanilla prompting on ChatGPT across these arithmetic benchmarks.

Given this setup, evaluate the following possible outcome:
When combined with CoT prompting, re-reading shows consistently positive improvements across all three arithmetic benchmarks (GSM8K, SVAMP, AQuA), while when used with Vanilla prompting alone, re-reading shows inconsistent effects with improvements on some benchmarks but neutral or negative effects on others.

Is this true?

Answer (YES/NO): YES